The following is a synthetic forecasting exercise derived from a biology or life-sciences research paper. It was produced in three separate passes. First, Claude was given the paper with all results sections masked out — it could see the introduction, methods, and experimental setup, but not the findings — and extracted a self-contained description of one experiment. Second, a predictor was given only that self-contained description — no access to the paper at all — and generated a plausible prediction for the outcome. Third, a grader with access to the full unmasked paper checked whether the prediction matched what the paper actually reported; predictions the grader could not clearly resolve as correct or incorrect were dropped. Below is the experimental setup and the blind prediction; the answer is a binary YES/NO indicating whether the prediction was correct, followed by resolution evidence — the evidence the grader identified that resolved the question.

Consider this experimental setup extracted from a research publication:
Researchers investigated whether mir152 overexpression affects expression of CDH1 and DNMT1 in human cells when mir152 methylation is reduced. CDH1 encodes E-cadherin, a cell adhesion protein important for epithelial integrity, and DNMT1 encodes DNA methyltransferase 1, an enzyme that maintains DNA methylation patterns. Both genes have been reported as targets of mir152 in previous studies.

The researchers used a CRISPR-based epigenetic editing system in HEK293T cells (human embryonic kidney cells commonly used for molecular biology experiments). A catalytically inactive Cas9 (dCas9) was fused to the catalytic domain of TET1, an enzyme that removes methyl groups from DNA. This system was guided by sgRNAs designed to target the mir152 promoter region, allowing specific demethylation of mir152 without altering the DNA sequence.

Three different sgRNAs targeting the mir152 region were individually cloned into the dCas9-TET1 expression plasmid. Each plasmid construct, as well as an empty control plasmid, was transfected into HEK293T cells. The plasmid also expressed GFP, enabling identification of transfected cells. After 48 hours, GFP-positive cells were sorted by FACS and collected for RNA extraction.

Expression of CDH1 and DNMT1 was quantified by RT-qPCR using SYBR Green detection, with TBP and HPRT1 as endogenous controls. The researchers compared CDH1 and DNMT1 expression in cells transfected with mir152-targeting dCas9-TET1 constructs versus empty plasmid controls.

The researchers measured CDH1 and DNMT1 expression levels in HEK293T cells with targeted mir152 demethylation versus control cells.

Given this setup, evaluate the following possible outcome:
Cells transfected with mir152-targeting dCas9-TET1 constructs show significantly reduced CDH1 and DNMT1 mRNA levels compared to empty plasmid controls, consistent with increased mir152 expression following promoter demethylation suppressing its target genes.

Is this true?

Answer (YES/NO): NO